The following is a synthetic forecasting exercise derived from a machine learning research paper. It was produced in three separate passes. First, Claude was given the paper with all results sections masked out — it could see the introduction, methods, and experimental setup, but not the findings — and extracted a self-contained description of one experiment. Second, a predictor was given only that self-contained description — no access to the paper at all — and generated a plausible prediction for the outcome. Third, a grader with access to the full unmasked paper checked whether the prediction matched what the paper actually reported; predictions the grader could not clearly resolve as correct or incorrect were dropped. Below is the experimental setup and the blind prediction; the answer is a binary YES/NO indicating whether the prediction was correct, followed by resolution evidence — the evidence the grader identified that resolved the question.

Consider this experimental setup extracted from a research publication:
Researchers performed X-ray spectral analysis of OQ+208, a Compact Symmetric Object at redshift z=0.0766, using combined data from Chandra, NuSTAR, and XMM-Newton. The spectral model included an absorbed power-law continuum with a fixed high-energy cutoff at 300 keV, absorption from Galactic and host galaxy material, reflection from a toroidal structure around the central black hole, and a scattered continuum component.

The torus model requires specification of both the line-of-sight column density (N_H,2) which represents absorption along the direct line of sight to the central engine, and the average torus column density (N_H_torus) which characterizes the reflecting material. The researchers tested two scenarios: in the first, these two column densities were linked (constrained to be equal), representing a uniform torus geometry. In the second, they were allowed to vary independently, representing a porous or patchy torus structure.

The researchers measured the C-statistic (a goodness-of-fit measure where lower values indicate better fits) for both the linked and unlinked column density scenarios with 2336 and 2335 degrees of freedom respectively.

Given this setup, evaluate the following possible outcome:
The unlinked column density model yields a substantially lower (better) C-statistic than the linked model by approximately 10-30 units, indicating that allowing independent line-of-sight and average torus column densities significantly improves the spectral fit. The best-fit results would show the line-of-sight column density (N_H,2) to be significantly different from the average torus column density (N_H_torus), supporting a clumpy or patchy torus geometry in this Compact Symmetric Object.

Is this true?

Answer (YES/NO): NO